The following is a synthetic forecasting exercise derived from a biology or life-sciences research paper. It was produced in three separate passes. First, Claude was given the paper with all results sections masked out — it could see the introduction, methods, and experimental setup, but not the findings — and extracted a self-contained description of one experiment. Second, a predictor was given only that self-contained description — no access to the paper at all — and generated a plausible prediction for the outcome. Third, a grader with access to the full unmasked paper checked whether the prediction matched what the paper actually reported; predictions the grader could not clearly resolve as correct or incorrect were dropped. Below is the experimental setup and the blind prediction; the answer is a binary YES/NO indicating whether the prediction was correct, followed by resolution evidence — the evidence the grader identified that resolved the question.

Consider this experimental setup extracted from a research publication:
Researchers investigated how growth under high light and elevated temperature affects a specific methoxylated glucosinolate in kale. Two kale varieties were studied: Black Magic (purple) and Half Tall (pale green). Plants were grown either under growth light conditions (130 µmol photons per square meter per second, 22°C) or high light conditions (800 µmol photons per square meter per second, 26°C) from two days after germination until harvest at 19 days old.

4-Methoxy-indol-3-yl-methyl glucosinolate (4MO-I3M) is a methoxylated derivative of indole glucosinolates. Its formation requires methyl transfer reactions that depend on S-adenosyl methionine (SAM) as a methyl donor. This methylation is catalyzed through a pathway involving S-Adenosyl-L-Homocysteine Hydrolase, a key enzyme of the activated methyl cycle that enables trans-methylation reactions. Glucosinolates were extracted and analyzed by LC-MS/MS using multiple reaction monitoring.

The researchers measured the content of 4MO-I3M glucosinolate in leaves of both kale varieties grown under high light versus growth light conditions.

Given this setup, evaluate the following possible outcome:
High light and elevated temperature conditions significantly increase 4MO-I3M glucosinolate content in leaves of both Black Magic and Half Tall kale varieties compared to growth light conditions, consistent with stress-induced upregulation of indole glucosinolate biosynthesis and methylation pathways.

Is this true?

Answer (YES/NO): NO